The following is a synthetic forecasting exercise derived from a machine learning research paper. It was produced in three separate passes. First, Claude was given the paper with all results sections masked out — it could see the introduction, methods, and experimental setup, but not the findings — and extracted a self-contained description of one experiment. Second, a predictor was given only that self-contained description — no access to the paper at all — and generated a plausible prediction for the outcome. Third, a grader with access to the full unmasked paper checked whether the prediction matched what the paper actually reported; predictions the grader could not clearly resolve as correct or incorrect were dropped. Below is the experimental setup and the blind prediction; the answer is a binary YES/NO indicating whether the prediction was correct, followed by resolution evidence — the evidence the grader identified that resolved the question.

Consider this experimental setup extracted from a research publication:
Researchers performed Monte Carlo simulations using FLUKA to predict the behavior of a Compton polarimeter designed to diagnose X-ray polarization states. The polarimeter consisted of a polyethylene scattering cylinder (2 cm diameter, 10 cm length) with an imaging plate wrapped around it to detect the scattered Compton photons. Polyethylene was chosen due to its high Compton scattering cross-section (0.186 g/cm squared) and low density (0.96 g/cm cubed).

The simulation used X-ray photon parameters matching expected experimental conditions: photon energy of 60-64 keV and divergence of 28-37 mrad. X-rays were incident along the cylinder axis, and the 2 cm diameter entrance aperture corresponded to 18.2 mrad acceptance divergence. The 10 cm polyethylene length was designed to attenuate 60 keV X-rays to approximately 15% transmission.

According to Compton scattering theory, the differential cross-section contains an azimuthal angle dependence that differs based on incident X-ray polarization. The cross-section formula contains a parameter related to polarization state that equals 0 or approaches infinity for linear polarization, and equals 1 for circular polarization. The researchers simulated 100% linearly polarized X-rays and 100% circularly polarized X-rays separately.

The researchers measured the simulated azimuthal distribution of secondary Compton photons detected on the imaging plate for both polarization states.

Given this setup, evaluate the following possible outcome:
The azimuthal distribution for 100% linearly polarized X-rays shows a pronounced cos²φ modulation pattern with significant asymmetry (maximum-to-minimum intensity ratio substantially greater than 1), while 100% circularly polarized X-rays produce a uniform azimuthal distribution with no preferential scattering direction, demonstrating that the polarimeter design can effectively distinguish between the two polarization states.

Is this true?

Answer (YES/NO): YES